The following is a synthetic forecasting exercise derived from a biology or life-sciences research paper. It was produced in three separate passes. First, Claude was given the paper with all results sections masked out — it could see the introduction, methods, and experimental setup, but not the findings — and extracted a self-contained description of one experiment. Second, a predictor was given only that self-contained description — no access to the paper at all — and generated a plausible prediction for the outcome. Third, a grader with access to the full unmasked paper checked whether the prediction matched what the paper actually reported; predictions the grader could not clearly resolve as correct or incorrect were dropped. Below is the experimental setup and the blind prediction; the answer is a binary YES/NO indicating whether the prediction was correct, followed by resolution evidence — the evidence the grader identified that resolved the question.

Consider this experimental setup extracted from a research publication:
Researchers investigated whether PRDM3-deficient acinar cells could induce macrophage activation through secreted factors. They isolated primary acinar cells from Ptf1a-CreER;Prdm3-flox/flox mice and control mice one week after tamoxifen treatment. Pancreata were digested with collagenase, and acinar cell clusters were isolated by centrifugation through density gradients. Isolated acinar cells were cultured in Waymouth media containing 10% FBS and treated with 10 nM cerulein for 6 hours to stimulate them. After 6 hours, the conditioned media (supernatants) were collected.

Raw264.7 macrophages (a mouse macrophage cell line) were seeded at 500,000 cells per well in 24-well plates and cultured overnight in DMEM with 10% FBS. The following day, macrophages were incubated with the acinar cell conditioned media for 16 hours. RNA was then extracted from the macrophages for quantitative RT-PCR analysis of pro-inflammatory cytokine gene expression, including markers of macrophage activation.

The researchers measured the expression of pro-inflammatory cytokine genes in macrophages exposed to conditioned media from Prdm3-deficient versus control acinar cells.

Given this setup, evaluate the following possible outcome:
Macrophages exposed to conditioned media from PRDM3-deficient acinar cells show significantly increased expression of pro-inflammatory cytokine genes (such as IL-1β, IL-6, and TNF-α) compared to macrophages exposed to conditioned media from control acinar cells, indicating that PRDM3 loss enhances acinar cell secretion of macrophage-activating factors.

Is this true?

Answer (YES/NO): YES